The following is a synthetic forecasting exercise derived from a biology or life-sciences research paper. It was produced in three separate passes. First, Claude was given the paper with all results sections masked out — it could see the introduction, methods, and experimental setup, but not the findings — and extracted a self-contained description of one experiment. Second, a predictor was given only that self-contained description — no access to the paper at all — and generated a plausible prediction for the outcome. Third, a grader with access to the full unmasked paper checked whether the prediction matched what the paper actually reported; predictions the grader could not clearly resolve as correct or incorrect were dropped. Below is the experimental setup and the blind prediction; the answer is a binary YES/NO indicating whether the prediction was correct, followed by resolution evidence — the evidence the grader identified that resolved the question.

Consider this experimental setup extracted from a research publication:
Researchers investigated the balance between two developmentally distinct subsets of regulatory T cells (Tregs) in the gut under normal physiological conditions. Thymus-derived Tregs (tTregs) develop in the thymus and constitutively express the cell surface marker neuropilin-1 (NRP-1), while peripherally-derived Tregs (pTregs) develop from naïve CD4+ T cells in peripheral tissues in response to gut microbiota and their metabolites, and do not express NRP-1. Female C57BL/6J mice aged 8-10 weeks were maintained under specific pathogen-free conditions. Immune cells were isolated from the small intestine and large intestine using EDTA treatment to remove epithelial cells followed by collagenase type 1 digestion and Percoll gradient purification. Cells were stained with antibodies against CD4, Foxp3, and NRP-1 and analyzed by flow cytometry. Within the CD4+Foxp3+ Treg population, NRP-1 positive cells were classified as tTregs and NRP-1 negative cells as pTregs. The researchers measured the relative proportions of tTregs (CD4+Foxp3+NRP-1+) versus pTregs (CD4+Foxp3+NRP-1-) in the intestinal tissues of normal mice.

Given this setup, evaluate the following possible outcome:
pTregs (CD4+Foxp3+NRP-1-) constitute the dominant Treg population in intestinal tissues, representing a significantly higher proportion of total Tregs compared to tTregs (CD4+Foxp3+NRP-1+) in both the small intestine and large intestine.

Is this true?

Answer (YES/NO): YES